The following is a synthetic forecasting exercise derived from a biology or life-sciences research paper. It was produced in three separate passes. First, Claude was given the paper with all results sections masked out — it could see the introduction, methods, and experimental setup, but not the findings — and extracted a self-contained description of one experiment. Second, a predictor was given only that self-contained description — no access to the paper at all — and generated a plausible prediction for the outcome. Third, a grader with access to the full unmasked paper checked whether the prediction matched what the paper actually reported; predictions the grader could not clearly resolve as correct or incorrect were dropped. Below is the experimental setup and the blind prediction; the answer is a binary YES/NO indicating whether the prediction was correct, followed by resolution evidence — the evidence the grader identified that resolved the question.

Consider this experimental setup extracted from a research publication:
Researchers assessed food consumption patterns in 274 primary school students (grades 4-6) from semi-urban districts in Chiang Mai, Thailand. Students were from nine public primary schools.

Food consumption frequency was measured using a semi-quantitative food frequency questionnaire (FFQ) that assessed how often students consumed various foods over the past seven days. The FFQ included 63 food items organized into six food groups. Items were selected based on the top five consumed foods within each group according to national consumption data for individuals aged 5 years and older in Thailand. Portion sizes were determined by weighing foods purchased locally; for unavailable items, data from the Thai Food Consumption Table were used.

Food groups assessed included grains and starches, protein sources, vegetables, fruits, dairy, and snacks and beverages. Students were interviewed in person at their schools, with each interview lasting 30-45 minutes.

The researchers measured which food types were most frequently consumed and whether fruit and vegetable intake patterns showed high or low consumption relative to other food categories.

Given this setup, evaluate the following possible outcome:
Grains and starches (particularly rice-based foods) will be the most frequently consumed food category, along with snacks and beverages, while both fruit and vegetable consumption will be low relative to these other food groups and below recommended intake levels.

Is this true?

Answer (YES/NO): YES